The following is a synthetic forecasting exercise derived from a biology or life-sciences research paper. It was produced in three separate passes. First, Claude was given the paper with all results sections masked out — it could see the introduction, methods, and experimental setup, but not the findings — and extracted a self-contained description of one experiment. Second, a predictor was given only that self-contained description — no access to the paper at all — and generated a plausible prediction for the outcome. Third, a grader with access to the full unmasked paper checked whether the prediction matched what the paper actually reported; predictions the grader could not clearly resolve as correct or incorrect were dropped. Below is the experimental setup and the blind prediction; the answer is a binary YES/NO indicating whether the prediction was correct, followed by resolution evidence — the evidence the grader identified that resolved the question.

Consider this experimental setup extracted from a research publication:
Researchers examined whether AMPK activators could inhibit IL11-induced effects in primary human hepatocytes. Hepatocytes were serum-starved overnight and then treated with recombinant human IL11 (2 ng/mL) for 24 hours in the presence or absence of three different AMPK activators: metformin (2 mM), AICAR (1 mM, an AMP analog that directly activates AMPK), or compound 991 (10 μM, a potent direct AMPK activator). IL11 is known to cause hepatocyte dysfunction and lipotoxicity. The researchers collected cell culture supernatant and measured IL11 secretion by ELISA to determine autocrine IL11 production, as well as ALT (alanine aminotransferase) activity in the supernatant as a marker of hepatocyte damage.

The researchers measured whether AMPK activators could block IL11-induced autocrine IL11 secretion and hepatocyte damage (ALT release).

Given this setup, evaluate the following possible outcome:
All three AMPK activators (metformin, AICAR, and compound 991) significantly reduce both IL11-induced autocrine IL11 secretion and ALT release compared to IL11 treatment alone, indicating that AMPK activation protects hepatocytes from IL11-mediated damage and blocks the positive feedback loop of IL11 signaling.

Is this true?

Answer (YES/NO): YES